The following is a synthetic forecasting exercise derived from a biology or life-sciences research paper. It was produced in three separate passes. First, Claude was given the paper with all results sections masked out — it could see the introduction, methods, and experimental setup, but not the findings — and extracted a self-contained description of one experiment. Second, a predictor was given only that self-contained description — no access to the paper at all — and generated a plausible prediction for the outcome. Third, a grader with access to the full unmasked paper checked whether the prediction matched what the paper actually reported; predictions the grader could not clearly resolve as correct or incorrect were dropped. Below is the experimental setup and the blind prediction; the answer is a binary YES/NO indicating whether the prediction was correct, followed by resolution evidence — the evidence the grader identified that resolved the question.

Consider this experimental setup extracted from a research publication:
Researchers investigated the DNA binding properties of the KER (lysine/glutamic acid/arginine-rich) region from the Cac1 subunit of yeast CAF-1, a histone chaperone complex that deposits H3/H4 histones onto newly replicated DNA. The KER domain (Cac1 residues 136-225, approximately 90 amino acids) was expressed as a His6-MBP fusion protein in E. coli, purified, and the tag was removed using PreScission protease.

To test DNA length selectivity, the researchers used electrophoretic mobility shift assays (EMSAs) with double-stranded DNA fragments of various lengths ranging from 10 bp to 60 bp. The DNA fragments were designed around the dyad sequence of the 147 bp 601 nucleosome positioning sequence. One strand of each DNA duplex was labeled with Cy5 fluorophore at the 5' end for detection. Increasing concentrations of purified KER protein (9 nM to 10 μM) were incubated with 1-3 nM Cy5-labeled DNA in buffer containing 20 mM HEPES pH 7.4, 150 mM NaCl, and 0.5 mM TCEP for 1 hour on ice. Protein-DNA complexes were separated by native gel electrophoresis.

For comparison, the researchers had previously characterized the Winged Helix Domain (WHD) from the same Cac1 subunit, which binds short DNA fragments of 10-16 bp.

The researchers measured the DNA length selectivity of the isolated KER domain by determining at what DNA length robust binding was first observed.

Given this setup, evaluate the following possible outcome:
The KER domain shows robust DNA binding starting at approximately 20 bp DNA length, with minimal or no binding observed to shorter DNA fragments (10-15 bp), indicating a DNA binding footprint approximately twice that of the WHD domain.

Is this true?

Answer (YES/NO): YES